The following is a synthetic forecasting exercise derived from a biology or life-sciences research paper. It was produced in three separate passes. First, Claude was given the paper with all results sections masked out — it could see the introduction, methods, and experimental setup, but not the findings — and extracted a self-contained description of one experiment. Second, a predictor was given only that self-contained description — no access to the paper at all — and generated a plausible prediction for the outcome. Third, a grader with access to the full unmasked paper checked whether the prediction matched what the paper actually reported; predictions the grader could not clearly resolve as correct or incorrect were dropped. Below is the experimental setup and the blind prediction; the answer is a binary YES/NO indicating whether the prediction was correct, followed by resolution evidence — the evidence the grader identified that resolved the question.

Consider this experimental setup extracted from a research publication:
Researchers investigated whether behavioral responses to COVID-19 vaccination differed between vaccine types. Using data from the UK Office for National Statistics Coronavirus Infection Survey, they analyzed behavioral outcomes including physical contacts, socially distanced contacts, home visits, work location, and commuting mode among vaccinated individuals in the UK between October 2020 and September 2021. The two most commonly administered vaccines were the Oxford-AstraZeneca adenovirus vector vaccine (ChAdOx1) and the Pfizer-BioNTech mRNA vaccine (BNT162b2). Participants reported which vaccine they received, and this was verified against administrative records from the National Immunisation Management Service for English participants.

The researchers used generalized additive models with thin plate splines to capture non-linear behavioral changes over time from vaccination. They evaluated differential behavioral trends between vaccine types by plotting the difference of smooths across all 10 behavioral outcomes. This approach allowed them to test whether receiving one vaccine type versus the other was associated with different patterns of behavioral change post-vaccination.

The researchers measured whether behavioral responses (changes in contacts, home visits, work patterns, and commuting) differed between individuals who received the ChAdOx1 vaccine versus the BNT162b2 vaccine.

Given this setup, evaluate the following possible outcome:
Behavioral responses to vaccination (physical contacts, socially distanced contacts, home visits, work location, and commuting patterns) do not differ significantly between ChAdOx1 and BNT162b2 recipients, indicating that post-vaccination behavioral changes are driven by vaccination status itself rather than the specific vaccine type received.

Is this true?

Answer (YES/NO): YES